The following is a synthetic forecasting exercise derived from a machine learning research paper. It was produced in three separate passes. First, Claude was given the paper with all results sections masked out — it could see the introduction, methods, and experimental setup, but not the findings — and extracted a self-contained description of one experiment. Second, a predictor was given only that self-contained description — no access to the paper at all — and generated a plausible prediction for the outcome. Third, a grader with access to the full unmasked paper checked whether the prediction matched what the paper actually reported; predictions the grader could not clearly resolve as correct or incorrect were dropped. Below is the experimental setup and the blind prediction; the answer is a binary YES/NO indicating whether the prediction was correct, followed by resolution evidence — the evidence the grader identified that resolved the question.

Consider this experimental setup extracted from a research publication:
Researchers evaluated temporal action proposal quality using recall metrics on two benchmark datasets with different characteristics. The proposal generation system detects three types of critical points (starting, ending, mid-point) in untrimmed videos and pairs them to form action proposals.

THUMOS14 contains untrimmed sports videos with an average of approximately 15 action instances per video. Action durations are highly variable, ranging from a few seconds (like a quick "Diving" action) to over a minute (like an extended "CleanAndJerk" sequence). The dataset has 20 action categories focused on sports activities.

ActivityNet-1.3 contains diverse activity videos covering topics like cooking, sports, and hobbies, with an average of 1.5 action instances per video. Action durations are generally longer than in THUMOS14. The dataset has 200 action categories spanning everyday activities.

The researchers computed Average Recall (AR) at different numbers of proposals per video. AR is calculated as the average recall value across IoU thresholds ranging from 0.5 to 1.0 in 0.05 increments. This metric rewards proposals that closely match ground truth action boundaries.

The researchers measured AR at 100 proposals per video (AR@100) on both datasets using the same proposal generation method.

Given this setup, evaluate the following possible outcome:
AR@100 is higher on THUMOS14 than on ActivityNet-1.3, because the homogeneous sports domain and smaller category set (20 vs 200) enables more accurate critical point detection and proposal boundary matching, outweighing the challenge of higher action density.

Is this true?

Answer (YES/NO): NO